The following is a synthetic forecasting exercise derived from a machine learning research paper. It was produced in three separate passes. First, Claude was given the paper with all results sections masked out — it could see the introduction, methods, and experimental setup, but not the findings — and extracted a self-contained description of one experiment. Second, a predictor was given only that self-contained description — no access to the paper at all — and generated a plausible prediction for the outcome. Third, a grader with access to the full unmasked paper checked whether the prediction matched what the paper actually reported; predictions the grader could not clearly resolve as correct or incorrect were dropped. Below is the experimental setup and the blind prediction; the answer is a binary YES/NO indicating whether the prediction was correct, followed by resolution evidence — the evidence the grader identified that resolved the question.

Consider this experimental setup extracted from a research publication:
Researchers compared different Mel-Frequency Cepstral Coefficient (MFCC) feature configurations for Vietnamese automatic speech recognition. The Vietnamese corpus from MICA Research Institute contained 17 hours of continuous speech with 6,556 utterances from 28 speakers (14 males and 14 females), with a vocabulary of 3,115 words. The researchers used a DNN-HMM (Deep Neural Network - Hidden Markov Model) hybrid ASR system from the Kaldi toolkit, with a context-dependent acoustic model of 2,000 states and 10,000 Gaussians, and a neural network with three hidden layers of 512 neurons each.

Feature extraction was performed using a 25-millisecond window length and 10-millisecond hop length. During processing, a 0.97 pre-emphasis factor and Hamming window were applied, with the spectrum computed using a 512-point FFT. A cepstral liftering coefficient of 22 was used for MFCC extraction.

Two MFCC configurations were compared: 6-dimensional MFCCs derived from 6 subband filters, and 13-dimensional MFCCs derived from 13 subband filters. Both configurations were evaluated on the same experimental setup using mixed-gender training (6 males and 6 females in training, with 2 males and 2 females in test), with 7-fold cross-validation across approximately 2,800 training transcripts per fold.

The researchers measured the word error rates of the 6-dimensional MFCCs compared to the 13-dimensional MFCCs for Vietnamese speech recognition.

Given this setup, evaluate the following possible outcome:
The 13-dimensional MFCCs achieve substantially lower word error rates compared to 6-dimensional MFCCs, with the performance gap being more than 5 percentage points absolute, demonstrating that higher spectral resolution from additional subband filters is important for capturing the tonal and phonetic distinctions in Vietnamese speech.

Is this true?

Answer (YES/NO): NO